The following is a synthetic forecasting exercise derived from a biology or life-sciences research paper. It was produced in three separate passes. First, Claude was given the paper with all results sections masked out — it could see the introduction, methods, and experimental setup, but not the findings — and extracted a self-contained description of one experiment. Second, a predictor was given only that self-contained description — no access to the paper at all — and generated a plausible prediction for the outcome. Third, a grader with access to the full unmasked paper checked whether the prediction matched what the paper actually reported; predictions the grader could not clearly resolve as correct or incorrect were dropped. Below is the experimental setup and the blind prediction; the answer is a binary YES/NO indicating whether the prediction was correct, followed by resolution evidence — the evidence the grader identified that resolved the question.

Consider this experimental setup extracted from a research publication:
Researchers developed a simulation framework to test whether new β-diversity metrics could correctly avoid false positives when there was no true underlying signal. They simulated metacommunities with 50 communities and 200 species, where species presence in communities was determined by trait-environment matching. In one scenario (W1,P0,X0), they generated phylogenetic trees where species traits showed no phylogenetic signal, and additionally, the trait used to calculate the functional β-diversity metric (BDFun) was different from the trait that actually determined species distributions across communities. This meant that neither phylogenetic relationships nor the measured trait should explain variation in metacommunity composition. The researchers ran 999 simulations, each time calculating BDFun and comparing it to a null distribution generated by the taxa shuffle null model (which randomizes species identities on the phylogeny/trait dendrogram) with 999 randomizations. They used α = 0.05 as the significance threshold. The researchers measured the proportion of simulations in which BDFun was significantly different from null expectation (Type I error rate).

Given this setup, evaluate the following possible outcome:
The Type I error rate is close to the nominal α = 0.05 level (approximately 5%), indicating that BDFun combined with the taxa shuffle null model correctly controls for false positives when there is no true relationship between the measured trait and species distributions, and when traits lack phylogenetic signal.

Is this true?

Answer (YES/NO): YES